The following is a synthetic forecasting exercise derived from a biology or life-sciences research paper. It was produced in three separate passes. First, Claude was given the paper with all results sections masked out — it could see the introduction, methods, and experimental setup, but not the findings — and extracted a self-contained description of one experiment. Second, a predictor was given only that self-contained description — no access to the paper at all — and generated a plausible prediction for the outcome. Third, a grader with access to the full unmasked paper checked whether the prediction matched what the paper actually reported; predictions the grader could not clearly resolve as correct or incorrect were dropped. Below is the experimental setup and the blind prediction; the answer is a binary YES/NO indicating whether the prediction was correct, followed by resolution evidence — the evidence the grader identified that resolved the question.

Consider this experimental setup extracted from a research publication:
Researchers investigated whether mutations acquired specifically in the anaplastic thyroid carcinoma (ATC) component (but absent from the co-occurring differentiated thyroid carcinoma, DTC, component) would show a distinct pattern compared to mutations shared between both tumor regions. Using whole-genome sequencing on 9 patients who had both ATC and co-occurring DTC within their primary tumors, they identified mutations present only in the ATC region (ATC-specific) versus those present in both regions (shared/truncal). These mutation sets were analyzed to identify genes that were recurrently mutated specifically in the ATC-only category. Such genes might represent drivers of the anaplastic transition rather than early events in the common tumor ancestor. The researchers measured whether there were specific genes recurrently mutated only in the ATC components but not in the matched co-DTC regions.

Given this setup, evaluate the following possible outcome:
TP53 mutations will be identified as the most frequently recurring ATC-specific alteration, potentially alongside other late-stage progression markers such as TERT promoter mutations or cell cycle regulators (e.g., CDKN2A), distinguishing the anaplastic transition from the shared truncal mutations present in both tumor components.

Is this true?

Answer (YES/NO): NO